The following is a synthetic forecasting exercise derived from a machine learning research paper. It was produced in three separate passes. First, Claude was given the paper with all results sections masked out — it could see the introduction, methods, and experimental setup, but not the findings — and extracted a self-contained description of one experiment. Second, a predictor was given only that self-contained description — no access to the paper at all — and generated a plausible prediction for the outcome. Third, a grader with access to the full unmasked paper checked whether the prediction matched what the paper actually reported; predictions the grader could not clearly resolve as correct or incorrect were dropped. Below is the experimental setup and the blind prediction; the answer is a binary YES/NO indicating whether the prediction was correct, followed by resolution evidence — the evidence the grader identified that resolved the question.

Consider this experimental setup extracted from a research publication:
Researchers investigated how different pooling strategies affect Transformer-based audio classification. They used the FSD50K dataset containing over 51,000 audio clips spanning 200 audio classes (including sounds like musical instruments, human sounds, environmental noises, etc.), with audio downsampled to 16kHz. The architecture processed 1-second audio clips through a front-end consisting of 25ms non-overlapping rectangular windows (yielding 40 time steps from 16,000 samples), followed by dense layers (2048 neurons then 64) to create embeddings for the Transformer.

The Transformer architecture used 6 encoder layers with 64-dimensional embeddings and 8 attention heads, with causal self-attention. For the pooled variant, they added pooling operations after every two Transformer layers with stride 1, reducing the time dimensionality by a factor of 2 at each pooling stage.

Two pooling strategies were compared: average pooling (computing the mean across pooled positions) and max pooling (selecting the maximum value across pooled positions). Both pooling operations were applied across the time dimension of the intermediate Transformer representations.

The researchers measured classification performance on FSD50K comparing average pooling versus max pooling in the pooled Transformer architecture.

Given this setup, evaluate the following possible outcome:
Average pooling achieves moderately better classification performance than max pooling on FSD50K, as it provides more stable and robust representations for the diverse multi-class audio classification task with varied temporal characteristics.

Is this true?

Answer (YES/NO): NO